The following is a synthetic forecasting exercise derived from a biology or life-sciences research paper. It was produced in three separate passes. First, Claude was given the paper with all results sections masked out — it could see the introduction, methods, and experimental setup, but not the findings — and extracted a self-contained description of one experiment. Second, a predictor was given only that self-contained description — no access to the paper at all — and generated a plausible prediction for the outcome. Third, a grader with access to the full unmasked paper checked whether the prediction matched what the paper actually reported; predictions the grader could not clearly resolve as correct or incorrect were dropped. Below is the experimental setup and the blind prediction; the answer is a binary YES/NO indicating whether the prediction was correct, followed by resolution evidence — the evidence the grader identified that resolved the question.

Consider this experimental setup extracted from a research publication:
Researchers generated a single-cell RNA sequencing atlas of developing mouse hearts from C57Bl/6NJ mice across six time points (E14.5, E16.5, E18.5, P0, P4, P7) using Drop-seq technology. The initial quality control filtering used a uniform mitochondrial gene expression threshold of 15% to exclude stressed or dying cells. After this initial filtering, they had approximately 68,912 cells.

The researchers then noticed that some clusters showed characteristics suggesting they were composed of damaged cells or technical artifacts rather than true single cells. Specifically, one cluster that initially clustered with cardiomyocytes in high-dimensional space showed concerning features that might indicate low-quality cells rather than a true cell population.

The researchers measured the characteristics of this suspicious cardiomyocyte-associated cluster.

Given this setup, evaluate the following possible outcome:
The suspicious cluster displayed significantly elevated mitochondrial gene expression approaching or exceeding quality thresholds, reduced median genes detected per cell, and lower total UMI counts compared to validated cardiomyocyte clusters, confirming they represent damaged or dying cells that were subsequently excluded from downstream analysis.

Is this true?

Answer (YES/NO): YES